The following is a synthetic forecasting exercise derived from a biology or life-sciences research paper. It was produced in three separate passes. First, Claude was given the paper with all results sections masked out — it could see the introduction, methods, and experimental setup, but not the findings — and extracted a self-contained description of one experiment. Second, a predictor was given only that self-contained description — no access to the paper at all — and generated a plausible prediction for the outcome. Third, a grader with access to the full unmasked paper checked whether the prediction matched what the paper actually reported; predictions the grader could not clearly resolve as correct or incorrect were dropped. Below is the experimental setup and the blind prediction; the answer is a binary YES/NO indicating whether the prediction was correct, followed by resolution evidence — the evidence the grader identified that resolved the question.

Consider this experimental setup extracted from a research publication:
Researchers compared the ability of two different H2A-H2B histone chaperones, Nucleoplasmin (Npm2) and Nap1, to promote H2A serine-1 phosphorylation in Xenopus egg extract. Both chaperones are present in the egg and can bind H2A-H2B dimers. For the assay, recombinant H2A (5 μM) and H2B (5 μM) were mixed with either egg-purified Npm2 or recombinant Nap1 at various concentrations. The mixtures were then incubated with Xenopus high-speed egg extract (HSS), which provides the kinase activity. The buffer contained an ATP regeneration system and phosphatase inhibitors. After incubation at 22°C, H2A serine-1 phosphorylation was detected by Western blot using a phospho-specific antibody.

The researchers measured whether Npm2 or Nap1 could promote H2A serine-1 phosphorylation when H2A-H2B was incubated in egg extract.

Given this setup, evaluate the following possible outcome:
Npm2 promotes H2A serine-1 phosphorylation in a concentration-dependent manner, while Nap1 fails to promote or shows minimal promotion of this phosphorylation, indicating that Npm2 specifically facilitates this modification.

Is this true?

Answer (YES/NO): YES